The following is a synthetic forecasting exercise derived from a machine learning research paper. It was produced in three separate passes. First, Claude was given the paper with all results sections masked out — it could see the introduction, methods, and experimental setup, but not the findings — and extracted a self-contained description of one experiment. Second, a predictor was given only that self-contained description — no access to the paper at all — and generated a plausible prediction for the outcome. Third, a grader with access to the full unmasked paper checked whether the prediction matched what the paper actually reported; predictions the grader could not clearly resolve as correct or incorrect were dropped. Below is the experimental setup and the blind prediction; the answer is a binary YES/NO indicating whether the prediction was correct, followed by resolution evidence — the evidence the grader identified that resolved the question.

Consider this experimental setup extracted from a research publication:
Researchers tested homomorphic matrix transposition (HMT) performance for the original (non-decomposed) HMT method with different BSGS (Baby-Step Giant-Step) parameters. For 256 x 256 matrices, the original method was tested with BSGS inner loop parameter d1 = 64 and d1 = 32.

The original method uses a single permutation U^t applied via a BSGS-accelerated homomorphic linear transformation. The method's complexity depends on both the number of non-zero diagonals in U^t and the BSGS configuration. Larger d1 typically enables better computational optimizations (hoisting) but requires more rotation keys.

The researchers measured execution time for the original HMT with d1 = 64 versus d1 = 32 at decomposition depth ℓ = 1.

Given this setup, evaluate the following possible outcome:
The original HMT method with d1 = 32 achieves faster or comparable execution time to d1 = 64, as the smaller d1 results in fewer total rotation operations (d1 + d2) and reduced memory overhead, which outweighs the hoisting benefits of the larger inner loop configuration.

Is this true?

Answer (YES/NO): NO